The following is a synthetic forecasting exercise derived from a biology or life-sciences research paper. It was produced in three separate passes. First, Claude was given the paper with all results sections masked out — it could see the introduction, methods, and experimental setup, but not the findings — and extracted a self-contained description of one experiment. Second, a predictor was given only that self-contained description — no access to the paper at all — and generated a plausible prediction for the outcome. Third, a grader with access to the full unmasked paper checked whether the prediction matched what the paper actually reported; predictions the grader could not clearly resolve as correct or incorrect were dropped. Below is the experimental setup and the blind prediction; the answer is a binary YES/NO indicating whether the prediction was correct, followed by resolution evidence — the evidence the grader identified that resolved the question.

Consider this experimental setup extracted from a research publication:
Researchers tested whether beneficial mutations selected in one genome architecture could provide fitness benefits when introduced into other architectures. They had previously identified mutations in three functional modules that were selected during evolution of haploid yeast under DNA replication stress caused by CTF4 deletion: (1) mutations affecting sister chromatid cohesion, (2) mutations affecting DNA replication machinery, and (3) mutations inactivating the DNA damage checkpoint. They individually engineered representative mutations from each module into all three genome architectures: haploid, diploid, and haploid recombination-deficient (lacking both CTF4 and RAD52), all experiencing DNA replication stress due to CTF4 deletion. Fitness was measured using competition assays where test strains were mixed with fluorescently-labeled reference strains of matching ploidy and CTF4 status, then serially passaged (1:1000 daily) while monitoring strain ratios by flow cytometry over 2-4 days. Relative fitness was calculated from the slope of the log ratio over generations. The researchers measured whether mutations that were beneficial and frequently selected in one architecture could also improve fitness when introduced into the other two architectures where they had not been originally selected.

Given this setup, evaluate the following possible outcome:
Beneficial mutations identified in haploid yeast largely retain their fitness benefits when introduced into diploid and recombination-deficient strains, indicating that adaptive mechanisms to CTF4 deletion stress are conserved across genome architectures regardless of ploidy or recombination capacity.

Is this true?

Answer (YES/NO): YES